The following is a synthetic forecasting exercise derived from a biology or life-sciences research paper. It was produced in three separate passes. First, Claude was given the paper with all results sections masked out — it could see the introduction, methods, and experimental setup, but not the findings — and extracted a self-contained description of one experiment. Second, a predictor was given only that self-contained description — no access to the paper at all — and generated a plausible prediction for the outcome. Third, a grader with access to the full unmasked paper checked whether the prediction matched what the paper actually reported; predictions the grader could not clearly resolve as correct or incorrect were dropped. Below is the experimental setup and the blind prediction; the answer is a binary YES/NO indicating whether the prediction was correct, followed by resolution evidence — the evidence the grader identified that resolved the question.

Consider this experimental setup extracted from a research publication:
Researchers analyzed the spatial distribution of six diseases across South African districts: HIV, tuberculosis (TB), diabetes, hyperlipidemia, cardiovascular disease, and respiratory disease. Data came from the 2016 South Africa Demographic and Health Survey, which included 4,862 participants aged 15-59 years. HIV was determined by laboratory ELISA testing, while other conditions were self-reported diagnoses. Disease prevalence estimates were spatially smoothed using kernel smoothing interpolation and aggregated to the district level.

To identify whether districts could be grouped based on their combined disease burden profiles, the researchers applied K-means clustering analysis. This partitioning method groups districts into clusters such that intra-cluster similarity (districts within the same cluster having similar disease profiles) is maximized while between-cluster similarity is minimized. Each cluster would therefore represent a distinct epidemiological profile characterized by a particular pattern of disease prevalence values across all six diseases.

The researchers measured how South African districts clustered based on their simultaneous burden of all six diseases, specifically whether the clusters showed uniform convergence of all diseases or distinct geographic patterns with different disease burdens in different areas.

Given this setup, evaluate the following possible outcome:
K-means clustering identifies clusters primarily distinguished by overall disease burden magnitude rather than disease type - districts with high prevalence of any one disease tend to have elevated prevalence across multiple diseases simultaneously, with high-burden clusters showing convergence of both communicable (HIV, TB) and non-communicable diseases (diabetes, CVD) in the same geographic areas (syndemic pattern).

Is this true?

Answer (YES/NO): NO